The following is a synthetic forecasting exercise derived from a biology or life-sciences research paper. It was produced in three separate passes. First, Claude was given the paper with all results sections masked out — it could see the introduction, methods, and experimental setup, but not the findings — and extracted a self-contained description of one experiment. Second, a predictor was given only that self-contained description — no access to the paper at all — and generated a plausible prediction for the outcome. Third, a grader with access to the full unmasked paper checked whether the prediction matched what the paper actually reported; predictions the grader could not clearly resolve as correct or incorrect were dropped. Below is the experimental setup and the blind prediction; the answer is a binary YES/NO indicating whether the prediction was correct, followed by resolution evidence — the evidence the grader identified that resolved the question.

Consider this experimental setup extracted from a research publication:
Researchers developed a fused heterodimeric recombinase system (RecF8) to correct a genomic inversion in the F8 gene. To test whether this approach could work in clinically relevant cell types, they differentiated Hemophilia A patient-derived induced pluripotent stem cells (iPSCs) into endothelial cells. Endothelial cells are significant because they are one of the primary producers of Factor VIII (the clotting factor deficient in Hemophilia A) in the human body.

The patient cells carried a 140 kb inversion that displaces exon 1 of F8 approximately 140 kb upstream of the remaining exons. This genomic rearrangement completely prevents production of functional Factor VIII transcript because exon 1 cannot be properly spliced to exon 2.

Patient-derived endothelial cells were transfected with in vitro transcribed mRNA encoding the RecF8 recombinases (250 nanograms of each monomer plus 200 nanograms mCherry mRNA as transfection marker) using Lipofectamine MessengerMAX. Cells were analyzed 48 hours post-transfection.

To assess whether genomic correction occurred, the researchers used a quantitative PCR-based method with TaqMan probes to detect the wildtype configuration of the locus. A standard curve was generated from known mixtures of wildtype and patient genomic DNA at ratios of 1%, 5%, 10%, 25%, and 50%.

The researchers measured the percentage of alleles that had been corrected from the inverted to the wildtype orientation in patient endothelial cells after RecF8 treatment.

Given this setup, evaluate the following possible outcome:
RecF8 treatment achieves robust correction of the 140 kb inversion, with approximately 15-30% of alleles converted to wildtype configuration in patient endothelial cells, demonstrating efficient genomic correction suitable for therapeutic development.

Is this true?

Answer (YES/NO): NO